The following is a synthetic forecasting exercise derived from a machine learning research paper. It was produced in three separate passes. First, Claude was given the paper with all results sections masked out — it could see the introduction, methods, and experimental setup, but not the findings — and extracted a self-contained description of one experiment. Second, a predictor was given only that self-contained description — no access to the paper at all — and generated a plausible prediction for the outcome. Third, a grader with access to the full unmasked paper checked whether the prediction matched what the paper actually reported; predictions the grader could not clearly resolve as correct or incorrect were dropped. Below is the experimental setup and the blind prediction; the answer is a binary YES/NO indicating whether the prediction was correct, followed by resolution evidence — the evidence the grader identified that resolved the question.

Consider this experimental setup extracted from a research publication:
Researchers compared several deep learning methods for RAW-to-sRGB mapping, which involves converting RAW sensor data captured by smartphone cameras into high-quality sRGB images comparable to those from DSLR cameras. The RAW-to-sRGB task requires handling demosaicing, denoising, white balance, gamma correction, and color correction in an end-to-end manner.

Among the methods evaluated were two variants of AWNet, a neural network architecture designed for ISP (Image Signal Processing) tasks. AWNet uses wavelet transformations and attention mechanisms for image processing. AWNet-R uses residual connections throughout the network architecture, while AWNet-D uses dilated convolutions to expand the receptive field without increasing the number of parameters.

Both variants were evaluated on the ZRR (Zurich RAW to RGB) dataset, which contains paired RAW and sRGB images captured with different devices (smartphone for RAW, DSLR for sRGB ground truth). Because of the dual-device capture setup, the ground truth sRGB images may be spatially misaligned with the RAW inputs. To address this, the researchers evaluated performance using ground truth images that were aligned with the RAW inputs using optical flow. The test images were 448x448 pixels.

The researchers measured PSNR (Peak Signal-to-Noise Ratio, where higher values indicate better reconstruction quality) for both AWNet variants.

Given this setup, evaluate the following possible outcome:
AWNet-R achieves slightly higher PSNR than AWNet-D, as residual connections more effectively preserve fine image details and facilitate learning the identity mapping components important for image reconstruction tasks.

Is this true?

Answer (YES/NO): NO